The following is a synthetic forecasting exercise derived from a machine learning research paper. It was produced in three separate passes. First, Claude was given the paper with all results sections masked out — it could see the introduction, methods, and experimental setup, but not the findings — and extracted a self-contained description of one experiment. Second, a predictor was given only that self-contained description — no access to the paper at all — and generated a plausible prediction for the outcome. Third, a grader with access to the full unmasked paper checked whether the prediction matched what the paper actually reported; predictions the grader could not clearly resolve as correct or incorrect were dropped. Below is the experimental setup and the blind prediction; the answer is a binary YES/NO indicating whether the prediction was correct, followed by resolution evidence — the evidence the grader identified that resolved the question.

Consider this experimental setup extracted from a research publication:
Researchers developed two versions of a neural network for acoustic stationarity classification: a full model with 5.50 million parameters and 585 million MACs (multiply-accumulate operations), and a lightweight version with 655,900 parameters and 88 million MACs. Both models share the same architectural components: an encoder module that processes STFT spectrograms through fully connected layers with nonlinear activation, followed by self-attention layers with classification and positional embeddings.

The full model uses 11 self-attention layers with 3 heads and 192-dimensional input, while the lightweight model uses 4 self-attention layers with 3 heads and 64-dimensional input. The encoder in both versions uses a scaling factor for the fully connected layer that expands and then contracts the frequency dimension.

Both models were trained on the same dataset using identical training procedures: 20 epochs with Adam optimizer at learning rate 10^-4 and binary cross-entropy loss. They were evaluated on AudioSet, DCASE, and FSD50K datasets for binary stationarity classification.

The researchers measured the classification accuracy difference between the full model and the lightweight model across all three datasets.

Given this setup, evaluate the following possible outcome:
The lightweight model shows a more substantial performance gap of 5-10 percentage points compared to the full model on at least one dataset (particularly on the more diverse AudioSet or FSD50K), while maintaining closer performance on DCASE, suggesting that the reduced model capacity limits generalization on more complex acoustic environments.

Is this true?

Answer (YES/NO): NO